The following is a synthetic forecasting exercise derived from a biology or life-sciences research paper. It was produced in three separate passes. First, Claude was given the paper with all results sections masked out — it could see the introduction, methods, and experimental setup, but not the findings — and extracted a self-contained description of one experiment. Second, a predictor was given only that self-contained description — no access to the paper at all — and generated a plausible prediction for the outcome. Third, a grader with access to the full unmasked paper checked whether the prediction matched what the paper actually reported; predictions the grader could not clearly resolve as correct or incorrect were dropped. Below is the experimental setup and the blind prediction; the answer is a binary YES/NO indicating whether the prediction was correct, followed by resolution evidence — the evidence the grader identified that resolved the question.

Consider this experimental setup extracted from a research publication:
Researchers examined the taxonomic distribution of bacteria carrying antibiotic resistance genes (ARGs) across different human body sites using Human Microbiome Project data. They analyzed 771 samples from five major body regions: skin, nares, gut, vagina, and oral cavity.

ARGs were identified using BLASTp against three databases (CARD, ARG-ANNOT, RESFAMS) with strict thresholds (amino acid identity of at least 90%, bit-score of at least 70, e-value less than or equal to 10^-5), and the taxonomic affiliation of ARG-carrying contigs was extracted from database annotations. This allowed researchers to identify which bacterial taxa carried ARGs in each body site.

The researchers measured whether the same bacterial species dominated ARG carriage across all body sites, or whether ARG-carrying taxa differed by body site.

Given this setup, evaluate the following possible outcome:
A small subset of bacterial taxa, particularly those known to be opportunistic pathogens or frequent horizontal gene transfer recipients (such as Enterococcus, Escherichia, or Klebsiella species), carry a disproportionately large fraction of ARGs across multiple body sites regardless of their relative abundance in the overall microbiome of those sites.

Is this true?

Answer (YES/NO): NO